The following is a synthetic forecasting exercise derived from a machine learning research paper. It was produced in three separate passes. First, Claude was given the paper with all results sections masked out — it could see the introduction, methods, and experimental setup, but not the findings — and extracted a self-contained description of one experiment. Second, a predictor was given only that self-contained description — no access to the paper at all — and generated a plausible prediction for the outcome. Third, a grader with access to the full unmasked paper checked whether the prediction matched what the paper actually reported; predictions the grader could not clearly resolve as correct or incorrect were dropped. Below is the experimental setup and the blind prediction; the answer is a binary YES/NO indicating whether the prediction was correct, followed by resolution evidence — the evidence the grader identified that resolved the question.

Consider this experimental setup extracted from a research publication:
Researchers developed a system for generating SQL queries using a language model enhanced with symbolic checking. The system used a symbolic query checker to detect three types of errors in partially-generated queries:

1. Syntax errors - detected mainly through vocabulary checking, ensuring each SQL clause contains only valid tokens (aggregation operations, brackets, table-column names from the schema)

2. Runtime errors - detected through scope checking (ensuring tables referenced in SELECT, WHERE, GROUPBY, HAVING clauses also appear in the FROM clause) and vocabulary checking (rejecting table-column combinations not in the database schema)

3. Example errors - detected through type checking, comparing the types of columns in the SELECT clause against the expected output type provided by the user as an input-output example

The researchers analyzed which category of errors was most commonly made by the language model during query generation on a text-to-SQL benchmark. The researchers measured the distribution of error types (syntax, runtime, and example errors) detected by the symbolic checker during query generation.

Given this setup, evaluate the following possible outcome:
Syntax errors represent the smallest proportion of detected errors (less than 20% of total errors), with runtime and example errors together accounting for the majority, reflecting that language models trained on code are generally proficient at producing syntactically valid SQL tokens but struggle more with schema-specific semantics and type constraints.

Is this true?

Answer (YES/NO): YES